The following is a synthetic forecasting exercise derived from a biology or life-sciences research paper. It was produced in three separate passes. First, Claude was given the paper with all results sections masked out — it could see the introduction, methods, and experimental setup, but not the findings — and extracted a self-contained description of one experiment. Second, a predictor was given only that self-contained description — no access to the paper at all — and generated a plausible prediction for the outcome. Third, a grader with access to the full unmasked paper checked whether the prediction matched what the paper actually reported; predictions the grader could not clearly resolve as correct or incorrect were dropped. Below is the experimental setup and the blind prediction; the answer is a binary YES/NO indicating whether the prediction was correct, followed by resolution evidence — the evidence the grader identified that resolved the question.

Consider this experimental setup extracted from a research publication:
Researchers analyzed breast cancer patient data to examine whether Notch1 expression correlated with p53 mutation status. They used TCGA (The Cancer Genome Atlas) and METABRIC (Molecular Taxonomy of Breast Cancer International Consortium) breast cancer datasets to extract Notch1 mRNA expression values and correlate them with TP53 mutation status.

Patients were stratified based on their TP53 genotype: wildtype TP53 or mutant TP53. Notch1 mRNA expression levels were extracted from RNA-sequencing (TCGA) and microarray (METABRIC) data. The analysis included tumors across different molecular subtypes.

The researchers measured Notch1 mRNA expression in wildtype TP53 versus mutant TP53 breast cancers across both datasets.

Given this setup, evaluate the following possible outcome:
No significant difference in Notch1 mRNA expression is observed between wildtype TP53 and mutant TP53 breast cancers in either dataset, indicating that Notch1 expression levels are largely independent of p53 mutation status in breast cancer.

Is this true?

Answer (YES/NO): NO